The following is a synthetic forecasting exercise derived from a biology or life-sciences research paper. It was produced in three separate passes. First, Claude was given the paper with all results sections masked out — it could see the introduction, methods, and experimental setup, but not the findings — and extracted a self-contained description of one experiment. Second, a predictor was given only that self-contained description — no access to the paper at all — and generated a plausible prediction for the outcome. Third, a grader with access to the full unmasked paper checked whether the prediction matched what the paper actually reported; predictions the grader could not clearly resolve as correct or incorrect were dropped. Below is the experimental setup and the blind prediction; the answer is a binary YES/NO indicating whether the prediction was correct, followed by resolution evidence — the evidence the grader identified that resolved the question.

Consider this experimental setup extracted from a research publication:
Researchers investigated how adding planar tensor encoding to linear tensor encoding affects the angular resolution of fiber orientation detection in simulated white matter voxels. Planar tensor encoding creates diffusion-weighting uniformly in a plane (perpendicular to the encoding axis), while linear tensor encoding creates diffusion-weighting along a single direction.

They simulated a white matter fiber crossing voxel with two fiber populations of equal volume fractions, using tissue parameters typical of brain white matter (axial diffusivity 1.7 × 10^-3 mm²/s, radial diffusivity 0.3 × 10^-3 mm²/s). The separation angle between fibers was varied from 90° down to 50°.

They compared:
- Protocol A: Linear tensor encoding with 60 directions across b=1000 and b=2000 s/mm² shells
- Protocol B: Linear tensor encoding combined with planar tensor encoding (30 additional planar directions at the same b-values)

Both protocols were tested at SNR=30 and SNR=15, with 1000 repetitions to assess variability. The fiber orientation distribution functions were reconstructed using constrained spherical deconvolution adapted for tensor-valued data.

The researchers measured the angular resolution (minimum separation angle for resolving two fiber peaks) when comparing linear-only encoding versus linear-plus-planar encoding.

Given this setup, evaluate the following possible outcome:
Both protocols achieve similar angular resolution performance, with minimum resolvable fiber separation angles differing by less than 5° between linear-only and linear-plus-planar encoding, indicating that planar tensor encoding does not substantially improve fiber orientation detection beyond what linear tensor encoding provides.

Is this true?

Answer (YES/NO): NO